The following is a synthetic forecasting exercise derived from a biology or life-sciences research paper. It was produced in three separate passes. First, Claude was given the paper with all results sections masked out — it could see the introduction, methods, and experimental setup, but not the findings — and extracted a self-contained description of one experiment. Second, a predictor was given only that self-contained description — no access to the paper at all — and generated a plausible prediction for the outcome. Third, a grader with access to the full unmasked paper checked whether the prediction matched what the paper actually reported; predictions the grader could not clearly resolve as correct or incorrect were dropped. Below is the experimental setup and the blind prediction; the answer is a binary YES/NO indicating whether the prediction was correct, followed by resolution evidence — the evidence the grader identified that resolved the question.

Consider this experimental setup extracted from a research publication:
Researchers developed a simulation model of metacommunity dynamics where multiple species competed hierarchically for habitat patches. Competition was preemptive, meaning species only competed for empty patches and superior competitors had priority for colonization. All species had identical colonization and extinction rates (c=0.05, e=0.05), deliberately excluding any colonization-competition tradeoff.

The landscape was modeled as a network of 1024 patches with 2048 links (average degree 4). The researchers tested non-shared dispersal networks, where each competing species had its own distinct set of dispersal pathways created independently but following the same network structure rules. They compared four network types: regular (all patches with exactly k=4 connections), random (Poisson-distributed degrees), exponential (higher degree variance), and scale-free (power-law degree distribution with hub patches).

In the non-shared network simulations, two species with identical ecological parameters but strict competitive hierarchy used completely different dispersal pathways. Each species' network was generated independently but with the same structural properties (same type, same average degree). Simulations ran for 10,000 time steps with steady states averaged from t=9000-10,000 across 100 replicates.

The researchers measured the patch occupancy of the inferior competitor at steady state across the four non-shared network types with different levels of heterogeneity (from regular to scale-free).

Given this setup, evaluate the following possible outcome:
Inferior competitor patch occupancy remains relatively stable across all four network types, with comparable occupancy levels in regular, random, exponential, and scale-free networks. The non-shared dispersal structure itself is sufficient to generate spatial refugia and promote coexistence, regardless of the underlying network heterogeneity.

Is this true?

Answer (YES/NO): NO